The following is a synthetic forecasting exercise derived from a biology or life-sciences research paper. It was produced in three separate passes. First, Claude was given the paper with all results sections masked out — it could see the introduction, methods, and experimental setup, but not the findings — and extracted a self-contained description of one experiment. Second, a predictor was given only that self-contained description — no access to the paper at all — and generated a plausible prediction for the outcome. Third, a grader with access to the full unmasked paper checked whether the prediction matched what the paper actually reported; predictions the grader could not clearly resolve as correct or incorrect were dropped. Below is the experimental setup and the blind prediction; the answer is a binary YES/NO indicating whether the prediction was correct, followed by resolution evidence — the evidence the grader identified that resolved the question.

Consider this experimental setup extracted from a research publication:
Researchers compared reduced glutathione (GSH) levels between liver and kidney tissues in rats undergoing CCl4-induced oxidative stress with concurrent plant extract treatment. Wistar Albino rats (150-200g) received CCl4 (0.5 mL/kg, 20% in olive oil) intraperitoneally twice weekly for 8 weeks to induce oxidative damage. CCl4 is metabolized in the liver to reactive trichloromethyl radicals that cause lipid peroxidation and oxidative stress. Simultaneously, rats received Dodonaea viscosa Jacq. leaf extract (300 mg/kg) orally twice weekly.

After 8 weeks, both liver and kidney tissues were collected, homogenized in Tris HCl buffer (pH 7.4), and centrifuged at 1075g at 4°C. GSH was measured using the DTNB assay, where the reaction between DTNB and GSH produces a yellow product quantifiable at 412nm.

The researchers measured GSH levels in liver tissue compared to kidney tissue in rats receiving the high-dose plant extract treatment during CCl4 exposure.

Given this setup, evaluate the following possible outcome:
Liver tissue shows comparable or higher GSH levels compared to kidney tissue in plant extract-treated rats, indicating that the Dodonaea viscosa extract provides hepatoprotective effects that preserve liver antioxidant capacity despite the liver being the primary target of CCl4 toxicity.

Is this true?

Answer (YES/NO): NO